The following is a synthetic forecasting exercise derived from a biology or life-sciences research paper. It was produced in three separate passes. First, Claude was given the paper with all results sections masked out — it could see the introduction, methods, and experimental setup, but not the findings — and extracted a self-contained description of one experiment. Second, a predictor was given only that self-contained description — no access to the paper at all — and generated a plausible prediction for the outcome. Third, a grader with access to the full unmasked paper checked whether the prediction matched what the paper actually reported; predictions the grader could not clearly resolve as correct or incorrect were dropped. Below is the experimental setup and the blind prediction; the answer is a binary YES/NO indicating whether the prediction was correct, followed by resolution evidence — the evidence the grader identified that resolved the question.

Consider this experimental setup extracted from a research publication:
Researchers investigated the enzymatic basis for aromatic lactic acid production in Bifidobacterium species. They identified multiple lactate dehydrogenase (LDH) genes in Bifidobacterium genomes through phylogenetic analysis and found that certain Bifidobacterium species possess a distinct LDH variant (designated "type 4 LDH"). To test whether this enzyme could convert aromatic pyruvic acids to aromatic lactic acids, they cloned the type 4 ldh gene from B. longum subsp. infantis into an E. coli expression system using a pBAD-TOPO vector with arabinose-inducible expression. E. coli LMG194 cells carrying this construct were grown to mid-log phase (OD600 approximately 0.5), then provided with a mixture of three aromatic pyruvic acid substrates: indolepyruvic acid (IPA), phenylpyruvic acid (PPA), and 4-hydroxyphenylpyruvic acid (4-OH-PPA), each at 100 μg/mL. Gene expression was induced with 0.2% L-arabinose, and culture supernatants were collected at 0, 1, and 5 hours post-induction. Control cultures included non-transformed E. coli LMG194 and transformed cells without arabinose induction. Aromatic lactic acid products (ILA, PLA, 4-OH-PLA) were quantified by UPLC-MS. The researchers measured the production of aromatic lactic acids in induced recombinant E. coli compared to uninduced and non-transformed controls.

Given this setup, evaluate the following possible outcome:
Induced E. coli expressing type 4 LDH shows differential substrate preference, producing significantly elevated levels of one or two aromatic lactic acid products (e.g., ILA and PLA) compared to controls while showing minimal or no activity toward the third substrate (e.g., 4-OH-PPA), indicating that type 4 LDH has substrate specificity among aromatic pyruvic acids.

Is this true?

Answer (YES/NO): NO